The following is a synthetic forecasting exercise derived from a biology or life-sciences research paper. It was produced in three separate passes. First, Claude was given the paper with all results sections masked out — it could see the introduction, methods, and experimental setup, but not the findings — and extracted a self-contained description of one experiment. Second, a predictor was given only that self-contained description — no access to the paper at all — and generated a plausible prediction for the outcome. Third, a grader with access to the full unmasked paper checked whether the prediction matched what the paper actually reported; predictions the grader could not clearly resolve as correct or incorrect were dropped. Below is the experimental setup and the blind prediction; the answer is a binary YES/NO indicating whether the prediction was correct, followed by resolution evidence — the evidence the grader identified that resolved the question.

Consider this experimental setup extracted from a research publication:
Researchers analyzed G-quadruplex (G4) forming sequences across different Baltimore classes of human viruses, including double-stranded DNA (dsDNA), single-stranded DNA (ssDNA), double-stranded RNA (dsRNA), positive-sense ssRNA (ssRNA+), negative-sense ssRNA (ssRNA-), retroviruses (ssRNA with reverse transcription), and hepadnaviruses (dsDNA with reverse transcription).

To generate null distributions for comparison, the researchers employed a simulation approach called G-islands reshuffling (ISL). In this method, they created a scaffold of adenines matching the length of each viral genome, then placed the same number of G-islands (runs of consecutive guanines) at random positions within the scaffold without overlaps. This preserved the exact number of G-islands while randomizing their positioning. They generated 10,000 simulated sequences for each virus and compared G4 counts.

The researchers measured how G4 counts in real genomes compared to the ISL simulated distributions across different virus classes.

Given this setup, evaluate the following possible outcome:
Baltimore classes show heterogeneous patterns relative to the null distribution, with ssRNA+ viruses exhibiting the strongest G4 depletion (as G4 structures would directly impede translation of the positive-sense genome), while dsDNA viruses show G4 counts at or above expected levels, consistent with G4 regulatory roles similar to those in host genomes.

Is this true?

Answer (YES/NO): NO